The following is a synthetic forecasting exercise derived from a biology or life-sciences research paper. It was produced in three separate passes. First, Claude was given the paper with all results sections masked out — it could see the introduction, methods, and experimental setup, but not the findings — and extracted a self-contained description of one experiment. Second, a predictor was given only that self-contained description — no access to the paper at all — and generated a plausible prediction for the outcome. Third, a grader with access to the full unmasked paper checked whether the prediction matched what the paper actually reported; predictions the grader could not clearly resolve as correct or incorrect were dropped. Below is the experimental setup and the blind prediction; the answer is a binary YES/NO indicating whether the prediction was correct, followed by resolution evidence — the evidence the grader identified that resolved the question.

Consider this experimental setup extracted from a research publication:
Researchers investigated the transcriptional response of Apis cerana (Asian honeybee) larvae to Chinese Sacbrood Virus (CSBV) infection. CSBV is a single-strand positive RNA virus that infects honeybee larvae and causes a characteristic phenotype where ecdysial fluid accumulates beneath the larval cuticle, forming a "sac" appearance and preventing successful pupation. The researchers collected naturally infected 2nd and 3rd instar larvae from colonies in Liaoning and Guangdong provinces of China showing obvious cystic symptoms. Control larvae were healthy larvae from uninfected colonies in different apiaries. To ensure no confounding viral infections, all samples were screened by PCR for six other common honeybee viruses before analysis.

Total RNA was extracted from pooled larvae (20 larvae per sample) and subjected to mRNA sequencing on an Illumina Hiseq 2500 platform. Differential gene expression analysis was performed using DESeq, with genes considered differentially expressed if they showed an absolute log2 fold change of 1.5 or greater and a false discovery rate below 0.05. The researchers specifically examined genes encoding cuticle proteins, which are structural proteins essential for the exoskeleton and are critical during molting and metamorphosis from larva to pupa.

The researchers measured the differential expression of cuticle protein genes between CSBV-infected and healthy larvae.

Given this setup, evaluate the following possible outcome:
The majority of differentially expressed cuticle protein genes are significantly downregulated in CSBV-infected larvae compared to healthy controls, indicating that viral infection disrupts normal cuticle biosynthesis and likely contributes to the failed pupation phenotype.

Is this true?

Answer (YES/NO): NO